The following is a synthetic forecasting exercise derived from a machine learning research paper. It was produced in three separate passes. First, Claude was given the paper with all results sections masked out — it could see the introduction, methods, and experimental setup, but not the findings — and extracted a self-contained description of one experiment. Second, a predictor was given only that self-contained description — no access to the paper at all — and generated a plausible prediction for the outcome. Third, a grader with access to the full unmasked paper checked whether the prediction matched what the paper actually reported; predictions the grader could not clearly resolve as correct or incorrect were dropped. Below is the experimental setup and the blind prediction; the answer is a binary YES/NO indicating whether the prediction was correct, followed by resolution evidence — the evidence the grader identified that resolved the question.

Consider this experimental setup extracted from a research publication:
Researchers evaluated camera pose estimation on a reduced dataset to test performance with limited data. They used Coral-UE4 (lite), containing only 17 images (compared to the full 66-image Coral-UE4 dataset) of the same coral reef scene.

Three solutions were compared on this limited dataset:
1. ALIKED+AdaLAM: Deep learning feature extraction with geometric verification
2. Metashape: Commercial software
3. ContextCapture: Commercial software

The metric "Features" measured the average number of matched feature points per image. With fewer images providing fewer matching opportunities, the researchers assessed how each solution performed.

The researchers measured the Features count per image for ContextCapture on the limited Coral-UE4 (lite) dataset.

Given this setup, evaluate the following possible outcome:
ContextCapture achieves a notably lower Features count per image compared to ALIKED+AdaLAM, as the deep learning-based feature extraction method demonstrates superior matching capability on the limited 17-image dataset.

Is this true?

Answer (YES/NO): YES